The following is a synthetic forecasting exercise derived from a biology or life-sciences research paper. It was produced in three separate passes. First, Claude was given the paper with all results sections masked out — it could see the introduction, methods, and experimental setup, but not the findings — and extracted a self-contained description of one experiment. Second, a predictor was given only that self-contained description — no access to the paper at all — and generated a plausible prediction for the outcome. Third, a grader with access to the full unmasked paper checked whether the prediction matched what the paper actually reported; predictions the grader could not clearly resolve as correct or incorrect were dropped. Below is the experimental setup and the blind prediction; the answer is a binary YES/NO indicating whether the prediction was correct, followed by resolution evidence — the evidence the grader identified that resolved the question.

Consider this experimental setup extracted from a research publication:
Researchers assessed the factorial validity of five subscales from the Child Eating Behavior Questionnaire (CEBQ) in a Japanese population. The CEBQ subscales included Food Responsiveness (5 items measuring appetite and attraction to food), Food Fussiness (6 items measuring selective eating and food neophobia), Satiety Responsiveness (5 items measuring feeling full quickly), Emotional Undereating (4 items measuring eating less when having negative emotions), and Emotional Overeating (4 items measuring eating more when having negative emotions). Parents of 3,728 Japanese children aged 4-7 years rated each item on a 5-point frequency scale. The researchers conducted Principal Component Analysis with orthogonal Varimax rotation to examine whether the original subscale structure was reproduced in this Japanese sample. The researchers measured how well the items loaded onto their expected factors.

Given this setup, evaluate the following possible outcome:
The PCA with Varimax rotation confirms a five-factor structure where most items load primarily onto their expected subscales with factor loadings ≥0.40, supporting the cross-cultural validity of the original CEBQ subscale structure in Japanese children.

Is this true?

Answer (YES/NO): NO